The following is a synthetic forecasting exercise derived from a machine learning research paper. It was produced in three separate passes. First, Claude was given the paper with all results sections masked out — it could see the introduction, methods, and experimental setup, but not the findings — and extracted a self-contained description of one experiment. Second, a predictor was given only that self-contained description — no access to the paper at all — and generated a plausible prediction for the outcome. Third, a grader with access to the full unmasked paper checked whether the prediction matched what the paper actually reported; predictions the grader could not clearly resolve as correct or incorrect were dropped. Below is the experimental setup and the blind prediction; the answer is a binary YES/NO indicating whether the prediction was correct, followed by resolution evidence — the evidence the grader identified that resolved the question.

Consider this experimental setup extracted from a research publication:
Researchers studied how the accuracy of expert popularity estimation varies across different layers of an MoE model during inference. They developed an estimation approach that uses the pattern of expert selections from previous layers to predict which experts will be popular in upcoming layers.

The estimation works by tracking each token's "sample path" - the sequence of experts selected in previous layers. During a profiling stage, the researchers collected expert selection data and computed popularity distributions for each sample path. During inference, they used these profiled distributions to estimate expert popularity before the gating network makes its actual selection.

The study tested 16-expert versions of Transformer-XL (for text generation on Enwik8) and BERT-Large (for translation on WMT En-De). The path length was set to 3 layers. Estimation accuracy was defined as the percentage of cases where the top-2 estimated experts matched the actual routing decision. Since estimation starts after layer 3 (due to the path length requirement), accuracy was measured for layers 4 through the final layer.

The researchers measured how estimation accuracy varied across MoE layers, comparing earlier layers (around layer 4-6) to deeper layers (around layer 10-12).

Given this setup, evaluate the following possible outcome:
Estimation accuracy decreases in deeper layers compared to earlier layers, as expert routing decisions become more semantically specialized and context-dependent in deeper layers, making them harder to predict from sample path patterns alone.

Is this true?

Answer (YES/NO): NO